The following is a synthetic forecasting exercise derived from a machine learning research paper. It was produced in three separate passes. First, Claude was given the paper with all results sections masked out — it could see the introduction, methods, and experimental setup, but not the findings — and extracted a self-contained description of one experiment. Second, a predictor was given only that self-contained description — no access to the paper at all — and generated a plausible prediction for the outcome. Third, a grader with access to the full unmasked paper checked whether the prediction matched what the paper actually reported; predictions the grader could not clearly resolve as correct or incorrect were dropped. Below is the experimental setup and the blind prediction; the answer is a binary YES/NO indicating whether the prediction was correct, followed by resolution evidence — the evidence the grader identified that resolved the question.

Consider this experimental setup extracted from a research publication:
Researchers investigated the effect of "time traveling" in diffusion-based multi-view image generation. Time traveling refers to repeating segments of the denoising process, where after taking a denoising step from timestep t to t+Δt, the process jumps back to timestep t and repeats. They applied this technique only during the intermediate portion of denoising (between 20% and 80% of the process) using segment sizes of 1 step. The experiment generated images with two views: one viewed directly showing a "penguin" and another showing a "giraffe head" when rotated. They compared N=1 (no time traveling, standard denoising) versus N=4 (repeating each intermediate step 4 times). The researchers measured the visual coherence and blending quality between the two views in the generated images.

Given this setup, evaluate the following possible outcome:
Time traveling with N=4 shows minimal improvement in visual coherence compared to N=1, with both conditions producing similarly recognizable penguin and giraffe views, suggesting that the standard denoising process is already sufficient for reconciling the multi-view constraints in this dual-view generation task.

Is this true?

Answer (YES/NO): NO